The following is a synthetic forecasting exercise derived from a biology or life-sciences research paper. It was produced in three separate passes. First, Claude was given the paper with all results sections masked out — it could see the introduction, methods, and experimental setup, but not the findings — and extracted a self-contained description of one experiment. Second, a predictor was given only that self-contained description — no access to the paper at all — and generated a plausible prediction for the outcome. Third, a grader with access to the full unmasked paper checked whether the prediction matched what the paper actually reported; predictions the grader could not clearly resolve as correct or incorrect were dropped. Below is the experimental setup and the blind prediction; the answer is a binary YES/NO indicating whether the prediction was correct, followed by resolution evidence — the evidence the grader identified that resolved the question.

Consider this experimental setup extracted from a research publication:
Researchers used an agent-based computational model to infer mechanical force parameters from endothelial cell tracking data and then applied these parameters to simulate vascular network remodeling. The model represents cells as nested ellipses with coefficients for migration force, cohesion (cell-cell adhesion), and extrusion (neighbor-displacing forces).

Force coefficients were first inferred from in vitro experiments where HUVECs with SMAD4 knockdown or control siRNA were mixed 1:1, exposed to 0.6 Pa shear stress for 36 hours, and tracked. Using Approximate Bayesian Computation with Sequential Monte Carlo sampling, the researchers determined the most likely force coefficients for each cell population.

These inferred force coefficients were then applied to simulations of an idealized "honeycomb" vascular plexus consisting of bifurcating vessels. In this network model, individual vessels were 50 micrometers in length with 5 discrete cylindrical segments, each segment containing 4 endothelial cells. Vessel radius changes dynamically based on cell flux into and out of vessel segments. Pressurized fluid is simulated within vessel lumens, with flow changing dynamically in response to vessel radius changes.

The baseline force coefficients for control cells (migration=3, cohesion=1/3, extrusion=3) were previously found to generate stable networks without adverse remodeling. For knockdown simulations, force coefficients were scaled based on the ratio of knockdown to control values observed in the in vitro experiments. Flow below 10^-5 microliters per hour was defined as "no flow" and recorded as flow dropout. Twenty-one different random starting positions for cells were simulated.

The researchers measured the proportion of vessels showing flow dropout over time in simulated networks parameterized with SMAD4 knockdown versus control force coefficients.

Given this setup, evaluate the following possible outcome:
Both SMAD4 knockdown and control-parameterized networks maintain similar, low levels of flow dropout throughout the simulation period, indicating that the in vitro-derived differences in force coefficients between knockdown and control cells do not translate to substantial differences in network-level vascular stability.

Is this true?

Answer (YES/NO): NO